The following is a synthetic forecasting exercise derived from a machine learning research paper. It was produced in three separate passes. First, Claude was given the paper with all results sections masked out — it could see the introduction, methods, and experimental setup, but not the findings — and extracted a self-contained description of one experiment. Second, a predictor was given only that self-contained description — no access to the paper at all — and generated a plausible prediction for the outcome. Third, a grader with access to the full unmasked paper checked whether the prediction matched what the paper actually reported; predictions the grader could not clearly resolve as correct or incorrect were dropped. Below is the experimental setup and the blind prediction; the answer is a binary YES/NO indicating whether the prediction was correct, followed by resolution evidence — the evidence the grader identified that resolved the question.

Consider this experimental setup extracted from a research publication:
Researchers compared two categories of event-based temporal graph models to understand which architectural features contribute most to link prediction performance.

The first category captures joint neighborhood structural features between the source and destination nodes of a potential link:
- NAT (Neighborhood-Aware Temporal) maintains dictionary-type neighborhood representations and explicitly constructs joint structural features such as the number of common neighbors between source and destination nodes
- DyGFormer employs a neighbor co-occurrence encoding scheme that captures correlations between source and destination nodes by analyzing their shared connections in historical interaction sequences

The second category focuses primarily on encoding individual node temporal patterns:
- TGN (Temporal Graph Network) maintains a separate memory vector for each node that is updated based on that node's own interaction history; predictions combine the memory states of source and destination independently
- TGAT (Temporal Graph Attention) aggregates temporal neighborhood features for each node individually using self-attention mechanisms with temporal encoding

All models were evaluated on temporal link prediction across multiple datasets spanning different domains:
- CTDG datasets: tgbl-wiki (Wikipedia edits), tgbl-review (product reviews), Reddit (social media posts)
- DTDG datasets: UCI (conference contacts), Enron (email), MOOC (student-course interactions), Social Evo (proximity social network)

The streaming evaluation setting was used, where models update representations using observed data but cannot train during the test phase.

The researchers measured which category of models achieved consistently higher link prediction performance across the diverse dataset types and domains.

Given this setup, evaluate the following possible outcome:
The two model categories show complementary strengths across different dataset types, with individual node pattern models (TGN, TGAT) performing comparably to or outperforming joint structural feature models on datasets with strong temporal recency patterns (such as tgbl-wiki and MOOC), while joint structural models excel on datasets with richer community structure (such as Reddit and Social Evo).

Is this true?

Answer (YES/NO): NO